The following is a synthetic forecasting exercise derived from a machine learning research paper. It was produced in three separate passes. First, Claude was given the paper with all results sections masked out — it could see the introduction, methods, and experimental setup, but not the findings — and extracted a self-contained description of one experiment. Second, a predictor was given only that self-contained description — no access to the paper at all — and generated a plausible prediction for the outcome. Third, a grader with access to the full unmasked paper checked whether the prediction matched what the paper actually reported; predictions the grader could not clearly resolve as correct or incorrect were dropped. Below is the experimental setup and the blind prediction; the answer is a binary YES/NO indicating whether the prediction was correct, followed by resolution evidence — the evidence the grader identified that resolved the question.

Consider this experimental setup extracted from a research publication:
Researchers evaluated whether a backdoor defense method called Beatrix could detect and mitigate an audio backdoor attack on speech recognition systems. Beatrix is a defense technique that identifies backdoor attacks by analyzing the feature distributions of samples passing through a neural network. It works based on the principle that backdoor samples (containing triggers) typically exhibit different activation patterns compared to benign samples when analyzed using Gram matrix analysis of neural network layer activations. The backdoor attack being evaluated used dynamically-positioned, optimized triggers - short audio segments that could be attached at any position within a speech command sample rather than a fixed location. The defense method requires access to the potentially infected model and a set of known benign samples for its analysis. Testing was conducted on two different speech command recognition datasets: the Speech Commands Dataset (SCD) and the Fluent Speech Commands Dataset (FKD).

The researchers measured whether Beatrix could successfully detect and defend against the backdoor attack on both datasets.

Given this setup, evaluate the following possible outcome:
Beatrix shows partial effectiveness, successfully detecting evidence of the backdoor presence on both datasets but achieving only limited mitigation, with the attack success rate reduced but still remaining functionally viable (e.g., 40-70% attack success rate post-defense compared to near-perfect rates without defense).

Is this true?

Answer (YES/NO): NO